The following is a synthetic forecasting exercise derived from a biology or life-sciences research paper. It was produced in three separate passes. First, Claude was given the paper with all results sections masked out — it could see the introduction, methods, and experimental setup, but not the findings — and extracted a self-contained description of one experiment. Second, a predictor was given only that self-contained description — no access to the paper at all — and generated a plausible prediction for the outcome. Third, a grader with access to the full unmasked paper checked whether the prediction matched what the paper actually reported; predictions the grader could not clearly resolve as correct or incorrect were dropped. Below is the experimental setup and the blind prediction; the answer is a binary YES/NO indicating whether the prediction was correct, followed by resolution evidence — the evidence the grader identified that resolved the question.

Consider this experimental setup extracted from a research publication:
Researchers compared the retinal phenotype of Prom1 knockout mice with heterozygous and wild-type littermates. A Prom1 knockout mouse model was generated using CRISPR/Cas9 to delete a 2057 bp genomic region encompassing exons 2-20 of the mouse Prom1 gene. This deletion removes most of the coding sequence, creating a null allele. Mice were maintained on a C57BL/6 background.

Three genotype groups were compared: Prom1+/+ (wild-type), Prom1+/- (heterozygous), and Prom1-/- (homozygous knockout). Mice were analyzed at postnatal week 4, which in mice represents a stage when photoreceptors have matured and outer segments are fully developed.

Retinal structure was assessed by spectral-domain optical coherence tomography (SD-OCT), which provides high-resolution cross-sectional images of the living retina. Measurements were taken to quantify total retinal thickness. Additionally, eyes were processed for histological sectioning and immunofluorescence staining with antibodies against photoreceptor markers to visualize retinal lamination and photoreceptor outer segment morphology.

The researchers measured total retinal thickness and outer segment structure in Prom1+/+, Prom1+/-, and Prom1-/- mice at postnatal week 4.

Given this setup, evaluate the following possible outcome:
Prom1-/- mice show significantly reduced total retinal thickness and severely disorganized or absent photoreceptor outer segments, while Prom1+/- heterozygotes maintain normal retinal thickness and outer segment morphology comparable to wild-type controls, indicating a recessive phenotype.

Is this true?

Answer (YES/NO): YES